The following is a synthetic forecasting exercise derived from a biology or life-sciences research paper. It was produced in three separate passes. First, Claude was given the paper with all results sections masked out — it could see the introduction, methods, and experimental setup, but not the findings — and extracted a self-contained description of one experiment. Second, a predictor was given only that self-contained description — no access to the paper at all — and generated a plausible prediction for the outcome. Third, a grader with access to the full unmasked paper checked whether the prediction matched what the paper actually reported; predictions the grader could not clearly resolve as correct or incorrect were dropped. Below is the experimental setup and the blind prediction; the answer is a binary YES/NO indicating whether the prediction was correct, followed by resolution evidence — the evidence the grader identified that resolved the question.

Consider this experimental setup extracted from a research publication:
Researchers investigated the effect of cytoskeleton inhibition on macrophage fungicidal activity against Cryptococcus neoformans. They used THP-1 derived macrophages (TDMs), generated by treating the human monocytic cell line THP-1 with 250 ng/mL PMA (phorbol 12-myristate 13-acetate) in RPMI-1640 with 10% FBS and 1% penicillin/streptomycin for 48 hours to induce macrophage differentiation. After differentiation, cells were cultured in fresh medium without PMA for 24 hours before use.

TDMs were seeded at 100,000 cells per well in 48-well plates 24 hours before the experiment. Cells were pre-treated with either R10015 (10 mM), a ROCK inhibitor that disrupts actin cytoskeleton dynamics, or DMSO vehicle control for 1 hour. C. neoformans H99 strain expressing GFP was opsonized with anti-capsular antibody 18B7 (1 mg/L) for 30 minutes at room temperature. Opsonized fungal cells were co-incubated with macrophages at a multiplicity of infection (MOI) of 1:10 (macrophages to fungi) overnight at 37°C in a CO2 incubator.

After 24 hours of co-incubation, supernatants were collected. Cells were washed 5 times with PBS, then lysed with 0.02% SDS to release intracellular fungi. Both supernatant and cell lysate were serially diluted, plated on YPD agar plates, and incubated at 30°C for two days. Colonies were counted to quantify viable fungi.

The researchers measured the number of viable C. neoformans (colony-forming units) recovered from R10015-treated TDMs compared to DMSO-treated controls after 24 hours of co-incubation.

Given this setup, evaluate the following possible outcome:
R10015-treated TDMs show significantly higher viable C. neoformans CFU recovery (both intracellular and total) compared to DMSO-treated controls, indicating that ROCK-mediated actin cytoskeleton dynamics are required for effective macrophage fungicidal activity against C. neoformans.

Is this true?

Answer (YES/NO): NO